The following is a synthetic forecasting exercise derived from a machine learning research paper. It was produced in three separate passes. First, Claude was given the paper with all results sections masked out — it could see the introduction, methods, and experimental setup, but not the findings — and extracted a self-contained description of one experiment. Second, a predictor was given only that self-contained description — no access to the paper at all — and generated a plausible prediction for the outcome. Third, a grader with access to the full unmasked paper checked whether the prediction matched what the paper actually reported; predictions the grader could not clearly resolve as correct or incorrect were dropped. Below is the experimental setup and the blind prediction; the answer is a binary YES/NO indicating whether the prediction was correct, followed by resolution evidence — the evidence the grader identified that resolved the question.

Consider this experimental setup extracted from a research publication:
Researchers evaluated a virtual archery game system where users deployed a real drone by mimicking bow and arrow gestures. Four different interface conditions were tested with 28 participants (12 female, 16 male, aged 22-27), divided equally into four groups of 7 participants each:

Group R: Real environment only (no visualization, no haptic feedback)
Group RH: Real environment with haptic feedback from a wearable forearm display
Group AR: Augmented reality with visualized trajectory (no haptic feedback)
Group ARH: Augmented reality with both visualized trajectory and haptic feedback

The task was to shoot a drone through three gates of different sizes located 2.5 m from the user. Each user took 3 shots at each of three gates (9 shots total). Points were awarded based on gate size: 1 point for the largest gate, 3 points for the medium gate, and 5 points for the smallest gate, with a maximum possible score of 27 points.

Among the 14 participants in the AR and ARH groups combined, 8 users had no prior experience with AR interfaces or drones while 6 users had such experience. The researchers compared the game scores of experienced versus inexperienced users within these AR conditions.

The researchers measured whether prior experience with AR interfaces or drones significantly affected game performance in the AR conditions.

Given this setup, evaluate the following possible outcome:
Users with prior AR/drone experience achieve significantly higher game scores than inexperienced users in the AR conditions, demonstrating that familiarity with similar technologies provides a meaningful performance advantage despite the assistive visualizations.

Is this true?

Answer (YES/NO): NO